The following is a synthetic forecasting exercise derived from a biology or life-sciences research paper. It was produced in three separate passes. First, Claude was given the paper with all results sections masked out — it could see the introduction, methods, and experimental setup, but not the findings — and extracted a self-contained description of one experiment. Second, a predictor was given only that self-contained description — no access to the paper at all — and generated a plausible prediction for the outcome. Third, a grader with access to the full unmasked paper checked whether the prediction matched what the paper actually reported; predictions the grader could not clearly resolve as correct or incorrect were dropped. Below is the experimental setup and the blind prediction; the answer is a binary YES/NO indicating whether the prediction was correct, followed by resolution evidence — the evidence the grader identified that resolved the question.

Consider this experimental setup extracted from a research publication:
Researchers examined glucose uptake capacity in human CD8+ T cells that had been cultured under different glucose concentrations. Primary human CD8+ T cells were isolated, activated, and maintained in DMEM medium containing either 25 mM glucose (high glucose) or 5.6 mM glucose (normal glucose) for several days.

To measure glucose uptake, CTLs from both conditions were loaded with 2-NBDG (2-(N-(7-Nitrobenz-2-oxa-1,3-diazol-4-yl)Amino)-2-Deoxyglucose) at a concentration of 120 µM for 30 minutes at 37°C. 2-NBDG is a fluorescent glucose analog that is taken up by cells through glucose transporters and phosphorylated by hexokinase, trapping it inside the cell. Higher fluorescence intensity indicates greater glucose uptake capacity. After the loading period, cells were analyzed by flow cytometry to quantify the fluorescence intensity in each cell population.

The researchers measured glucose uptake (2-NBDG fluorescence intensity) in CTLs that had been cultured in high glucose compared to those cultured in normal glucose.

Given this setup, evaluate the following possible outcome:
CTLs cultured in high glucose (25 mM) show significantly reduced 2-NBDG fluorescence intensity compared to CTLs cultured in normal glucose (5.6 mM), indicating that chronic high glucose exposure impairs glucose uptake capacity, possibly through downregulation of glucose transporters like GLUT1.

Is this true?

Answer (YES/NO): NO